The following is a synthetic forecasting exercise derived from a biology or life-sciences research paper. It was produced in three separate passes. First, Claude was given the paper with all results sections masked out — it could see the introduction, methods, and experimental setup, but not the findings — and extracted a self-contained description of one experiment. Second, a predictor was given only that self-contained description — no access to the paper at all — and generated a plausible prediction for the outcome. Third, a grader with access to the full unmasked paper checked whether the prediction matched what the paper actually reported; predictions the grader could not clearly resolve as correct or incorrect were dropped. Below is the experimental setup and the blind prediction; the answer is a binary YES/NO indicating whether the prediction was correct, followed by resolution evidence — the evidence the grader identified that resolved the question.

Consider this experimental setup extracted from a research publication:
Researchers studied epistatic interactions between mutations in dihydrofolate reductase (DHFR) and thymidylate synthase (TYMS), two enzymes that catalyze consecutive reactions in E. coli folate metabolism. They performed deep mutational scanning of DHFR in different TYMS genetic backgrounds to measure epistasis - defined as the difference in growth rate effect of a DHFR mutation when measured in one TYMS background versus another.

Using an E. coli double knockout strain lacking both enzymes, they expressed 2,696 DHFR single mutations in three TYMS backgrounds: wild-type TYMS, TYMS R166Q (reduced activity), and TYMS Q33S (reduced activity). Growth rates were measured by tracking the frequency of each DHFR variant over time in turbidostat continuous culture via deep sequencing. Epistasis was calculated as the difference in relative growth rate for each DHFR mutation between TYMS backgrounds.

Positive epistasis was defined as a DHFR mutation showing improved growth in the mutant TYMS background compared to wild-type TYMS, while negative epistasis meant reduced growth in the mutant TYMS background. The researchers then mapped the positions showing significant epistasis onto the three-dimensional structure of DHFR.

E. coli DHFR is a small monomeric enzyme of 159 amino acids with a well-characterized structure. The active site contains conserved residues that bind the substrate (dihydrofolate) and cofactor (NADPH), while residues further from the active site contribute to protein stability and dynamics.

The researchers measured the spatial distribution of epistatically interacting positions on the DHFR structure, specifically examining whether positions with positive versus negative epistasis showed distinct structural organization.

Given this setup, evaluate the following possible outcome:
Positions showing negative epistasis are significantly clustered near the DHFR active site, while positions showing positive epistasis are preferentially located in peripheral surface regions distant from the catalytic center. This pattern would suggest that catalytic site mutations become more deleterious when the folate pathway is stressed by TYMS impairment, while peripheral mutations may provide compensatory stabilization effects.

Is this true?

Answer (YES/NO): NO